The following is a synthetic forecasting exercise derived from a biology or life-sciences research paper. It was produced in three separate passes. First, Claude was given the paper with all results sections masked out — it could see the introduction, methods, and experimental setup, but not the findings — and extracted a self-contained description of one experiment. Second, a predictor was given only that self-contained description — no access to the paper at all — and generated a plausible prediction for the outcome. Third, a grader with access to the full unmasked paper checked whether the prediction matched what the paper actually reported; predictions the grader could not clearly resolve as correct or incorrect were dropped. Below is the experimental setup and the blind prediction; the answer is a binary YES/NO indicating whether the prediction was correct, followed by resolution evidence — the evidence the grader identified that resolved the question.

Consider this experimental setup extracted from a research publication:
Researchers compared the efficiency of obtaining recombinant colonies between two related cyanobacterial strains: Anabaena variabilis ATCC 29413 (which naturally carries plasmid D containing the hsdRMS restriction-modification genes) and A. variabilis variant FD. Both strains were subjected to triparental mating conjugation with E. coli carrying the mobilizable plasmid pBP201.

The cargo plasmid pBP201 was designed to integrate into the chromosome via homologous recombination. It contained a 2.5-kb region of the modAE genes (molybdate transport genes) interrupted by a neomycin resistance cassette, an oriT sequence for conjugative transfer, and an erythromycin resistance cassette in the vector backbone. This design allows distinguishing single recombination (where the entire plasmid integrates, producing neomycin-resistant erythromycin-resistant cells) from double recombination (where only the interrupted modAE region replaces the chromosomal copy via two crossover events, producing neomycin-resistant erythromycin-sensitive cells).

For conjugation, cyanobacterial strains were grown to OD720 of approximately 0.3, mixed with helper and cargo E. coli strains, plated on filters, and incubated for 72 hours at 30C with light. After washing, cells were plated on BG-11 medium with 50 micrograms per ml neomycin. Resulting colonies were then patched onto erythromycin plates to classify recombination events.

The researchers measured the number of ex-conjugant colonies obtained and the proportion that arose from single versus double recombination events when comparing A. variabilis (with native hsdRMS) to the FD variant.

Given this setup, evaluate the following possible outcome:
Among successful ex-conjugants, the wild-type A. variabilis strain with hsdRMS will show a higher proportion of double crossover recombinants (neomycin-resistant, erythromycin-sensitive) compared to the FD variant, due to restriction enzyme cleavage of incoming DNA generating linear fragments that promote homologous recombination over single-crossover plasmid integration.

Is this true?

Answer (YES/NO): YES